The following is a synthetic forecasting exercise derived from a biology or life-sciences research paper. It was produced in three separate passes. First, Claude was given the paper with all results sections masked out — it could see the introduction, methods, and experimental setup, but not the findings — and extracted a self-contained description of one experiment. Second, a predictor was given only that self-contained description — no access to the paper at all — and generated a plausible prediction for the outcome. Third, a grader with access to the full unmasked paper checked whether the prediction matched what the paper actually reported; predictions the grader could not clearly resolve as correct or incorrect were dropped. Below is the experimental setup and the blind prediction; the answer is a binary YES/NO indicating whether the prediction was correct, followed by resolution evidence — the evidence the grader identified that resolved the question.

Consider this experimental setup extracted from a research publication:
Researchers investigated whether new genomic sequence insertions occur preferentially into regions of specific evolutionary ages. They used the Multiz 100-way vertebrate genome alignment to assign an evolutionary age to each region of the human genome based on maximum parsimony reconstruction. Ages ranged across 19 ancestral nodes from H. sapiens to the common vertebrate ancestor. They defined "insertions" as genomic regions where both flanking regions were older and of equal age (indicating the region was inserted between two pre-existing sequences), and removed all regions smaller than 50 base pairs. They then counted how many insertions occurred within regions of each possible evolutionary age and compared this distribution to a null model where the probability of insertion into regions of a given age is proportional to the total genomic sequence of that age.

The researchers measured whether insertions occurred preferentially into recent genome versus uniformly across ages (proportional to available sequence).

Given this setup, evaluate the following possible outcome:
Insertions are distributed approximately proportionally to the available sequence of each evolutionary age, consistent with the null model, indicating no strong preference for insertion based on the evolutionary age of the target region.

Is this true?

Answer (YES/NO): NO